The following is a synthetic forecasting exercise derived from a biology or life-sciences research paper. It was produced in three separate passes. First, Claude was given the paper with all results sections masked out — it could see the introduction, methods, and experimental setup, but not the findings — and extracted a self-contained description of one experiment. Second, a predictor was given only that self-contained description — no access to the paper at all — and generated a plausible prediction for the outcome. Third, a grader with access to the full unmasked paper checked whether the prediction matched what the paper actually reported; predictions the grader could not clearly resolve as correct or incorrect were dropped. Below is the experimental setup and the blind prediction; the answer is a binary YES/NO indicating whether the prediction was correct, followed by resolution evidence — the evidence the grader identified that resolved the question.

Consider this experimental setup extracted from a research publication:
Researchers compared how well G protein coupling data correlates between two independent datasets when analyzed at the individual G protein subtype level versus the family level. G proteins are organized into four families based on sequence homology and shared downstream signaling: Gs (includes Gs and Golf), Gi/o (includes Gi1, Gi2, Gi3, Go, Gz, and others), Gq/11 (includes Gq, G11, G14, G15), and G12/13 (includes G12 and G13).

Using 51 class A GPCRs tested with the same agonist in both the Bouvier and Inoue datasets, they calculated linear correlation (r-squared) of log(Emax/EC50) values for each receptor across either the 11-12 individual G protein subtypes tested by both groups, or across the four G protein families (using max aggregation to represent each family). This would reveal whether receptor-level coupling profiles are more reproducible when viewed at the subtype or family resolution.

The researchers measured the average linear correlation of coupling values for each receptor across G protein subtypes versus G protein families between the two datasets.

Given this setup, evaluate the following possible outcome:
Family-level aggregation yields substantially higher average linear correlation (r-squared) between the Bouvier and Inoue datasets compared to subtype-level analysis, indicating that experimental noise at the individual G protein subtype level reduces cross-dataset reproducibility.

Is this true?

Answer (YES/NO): YES